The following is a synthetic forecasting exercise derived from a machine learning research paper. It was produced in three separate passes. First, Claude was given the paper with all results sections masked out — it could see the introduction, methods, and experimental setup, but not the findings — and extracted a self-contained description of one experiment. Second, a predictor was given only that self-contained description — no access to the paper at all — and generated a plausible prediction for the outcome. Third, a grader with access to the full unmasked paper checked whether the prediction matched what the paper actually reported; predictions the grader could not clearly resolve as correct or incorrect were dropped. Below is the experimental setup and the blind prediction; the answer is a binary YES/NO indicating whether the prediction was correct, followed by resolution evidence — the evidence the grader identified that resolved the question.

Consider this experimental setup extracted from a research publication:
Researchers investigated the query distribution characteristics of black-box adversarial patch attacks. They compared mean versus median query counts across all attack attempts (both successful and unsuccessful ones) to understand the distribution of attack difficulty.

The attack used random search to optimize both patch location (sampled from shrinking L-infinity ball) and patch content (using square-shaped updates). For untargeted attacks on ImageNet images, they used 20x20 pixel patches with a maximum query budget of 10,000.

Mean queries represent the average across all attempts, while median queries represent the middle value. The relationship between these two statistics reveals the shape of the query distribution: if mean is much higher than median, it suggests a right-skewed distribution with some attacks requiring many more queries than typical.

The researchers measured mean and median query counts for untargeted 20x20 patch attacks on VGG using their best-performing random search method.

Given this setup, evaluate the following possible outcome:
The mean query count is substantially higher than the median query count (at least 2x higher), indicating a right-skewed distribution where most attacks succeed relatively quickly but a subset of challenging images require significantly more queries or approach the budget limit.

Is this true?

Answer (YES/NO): YES